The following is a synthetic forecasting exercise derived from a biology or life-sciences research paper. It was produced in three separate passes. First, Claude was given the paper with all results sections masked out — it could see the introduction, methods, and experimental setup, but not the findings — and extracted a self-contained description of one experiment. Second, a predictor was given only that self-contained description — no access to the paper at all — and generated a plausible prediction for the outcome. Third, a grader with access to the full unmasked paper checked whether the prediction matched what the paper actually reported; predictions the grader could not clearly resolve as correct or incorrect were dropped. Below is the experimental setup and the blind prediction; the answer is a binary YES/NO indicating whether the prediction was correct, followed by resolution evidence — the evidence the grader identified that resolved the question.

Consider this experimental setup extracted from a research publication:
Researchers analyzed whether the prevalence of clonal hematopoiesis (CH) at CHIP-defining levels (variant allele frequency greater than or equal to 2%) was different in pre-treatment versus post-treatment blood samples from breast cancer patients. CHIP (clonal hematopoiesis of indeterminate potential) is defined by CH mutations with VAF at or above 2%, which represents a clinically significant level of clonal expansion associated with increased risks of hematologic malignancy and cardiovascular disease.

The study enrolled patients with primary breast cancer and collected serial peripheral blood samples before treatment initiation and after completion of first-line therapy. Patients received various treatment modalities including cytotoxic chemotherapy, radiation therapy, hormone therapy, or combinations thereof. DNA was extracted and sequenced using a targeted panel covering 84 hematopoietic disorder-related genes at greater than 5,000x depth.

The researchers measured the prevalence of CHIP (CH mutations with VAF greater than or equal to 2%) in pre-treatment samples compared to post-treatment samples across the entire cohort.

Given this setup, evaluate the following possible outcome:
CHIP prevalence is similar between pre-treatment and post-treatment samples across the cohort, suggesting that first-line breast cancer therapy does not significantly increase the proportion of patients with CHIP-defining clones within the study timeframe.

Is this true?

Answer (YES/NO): NO